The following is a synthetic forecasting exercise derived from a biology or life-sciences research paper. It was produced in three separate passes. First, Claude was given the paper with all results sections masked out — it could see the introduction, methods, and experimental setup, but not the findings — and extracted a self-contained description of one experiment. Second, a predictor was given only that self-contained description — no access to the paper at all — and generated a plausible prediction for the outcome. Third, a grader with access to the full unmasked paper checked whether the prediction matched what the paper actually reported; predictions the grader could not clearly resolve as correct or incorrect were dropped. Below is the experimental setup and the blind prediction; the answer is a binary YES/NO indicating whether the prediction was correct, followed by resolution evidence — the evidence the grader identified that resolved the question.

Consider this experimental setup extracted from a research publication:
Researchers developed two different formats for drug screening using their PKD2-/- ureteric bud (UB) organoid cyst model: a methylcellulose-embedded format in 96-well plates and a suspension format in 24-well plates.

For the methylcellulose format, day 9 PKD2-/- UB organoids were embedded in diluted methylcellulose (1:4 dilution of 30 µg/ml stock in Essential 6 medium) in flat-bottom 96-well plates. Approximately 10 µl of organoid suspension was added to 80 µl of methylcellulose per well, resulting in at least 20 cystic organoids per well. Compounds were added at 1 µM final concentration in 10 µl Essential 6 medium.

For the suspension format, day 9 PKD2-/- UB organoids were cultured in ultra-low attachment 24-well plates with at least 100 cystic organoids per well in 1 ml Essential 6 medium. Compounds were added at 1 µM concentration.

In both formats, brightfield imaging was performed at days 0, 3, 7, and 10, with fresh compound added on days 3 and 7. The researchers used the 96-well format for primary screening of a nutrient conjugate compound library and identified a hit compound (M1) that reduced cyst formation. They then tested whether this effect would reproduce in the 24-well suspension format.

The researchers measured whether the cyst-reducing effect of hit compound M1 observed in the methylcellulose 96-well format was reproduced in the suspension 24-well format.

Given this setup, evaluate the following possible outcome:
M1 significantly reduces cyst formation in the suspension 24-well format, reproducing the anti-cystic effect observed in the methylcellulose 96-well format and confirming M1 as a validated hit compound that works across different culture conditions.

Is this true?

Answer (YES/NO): YES